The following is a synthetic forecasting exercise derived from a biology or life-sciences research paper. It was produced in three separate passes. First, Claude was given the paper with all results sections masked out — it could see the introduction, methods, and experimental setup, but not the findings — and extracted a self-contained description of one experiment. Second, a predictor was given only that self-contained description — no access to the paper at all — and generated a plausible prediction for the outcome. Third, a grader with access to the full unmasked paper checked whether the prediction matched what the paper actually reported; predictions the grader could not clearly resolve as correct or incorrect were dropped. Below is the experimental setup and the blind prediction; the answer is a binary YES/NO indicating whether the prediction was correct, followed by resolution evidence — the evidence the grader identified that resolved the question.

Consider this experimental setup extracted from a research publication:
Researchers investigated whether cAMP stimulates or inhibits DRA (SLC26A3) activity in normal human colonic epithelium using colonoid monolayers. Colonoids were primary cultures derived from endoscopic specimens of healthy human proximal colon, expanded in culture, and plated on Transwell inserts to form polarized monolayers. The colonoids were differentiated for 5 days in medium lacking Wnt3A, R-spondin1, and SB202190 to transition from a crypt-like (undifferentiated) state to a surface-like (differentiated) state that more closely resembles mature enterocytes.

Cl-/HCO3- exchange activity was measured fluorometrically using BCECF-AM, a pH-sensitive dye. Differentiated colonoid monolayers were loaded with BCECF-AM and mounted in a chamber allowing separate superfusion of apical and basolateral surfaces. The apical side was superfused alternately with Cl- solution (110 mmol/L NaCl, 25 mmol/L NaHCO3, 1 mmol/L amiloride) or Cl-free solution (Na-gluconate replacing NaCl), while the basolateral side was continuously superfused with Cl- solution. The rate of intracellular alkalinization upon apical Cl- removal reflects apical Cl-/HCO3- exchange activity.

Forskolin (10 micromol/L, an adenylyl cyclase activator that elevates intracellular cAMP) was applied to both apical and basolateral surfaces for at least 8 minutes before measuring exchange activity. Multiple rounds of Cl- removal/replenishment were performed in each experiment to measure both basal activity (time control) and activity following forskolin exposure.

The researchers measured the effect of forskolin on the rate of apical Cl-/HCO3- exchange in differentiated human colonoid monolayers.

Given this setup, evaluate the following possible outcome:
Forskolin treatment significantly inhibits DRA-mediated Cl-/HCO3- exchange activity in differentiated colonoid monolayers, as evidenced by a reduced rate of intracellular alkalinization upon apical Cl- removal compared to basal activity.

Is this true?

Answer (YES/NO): NO